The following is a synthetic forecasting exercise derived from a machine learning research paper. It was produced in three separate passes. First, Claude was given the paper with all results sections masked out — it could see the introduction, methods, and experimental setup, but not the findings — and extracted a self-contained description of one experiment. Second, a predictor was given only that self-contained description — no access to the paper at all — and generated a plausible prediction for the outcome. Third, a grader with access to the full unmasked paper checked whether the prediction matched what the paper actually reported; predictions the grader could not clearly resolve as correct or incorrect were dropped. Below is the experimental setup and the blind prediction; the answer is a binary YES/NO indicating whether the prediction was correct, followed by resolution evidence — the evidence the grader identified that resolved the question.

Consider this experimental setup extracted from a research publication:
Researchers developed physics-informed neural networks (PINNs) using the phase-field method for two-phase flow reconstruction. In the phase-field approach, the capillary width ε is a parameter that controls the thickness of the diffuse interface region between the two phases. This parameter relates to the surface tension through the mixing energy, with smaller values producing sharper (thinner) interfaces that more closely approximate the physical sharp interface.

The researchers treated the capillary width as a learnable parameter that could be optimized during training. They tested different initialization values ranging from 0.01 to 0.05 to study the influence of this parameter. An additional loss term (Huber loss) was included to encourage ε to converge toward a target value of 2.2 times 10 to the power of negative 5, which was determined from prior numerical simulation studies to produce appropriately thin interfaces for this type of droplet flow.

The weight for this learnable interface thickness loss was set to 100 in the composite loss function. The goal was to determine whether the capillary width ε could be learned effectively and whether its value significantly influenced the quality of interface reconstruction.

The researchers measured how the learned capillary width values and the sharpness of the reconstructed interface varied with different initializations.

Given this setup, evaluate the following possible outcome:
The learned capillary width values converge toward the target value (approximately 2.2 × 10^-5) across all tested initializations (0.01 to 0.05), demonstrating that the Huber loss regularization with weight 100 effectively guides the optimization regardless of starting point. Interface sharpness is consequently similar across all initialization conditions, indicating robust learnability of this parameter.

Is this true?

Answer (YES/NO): NO